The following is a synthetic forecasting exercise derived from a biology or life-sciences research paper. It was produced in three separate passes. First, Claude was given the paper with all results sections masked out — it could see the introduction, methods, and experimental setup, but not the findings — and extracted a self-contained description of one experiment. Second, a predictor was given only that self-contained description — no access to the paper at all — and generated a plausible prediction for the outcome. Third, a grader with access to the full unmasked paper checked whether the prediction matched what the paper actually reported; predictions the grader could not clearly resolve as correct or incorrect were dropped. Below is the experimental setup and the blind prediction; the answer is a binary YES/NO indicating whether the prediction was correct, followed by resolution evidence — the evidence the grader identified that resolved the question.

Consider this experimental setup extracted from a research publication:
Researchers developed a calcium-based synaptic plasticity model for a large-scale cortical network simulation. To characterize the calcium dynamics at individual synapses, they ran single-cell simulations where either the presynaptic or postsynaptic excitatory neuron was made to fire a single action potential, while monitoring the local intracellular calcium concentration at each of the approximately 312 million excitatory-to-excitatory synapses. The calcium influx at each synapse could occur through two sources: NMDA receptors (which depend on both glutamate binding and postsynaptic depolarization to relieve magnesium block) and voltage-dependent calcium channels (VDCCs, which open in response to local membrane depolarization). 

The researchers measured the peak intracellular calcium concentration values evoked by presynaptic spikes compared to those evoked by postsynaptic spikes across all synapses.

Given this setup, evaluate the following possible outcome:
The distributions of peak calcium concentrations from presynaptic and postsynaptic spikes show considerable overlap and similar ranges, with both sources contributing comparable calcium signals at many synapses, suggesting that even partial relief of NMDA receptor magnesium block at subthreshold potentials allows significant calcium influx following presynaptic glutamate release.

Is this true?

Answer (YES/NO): NO